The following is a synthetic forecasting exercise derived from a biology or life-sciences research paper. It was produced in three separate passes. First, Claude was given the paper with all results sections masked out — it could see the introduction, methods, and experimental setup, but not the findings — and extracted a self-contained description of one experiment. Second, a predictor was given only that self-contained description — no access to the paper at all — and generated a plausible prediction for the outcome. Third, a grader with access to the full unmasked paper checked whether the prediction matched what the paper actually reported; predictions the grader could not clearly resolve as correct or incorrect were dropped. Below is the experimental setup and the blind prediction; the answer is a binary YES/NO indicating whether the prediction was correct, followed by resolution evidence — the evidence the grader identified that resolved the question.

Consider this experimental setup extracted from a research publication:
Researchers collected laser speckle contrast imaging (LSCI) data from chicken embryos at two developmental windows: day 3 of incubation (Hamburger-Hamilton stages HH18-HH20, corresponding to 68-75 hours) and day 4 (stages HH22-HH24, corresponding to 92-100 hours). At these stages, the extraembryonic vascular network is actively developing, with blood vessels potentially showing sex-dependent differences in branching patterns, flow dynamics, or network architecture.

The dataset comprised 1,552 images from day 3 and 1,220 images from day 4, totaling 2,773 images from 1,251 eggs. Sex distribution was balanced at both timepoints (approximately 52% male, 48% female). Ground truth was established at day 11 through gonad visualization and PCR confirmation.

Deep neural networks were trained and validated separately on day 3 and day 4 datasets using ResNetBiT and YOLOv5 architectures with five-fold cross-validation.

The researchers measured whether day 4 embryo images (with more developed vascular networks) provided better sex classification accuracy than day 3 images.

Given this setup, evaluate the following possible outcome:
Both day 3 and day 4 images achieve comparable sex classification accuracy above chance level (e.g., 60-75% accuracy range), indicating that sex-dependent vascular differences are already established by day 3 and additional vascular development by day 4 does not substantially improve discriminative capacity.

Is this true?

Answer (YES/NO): NO